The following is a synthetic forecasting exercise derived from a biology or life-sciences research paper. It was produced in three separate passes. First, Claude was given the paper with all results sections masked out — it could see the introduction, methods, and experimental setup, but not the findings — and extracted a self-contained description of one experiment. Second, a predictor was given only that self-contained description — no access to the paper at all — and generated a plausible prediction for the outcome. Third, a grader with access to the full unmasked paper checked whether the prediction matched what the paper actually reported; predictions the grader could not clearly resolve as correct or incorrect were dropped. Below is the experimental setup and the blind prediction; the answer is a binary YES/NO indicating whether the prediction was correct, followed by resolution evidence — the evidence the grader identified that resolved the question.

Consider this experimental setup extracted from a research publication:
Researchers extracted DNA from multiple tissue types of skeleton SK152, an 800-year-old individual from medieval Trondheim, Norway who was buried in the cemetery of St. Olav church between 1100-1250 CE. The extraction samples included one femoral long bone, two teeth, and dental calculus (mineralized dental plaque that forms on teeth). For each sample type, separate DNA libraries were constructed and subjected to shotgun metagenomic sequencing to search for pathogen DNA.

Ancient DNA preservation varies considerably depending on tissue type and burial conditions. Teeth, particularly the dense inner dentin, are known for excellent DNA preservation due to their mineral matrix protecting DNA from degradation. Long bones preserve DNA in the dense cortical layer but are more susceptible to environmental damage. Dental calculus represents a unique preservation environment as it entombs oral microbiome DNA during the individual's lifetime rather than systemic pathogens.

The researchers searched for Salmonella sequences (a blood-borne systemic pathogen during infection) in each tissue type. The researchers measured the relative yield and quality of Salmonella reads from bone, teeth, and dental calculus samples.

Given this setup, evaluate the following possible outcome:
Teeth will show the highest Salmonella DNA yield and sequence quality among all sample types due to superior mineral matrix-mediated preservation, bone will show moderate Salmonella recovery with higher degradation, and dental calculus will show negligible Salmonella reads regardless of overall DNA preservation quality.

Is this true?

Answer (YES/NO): NO